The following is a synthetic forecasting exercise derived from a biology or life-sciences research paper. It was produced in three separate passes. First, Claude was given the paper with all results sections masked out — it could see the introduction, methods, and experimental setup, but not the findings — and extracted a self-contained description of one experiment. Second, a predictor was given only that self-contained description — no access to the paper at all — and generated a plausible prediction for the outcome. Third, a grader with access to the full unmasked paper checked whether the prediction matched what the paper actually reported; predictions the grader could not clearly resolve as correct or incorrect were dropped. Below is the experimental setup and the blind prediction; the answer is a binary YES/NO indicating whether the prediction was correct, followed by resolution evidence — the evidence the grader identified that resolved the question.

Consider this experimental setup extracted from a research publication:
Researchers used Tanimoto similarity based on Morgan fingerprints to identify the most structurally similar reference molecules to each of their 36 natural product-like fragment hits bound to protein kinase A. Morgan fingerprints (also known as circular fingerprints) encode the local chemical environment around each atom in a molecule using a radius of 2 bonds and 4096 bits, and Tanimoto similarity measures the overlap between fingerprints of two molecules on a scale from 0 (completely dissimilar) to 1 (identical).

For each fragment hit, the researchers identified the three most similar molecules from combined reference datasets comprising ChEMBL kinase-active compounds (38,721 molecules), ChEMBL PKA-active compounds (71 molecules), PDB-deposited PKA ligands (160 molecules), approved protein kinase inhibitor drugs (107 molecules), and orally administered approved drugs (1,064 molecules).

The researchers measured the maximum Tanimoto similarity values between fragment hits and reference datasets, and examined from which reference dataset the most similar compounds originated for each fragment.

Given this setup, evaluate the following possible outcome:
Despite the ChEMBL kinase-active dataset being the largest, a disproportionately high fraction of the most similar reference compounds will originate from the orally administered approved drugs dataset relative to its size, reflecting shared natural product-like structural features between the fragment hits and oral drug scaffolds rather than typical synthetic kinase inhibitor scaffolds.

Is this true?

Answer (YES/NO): NO